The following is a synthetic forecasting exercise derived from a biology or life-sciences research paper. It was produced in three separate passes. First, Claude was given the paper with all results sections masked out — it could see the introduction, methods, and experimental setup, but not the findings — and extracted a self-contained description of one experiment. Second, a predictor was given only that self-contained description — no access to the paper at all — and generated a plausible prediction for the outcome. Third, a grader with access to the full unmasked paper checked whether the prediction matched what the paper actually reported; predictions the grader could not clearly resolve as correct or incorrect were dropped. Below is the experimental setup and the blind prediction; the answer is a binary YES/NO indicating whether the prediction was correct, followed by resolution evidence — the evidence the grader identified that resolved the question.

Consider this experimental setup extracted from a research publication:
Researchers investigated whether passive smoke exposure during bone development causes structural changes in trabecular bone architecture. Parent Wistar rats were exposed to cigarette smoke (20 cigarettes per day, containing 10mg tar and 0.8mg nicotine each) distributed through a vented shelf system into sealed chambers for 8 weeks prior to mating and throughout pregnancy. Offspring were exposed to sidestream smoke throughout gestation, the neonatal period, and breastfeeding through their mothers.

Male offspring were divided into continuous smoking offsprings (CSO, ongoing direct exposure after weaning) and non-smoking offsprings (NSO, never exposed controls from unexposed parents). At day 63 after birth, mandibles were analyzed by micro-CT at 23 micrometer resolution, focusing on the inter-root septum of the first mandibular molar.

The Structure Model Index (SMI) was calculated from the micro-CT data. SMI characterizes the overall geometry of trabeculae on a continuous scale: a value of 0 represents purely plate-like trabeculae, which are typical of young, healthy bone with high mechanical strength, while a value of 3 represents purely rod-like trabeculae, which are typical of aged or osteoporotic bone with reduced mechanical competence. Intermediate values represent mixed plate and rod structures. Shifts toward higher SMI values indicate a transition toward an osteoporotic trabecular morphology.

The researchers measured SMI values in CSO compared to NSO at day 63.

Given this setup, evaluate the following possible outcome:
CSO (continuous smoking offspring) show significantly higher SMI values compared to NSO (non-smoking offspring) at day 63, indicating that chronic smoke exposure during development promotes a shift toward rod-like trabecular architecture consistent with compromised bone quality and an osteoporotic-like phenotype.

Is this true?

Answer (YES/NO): YES